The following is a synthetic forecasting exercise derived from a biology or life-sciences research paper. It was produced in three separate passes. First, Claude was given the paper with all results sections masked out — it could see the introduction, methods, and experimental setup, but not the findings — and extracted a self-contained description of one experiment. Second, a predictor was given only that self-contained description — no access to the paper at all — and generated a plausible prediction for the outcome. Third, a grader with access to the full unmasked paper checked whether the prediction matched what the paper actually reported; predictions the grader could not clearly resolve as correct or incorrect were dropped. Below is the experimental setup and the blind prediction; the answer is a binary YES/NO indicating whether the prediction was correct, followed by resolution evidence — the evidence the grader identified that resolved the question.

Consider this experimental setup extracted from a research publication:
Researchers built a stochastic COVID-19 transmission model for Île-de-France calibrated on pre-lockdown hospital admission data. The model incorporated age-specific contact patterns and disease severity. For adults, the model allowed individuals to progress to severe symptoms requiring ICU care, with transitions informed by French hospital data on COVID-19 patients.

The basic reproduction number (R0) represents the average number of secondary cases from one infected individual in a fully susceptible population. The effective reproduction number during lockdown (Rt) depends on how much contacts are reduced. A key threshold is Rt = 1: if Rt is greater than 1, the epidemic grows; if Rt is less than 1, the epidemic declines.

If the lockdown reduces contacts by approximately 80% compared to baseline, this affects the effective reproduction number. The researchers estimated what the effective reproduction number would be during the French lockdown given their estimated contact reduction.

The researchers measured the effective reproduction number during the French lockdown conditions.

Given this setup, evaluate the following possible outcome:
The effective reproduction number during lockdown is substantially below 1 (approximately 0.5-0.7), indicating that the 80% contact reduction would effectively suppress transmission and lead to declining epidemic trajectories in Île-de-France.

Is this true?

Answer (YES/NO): YES